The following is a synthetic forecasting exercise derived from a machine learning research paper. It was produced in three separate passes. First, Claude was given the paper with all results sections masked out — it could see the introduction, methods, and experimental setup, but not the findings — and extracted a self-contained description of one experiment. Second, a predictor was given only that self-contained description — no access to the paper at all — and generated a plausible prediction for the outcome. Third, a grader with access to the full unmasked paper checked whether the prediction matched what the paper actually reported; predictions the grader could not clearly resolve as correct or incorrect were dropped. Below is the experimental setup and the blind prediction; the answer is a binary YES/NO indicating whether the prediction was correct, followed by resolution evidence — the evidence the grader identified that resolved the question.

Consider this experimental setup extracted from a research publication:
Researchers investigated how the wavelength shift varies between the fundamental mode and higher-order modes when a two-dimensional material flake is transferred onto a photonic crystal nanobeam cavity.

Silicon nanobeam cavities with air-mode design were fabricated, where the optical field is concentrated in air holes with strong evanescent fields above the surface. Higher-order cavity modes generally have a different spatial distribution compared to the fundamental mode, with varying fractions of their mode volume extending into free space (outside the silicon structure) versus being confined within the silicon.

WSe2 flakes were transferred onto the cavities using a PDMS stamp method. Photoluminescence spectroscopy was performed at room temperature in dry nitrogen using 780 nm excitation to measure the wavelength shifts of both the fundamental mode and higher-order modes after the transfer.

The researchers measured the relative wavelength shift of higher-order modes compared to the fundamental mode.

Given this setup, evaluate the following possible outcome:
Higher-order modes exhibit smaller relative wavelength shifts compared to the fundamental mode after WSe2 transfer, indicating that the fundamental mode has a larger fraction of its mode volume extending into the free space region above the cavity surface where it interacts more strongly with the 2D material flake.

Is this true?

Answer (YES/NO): NO